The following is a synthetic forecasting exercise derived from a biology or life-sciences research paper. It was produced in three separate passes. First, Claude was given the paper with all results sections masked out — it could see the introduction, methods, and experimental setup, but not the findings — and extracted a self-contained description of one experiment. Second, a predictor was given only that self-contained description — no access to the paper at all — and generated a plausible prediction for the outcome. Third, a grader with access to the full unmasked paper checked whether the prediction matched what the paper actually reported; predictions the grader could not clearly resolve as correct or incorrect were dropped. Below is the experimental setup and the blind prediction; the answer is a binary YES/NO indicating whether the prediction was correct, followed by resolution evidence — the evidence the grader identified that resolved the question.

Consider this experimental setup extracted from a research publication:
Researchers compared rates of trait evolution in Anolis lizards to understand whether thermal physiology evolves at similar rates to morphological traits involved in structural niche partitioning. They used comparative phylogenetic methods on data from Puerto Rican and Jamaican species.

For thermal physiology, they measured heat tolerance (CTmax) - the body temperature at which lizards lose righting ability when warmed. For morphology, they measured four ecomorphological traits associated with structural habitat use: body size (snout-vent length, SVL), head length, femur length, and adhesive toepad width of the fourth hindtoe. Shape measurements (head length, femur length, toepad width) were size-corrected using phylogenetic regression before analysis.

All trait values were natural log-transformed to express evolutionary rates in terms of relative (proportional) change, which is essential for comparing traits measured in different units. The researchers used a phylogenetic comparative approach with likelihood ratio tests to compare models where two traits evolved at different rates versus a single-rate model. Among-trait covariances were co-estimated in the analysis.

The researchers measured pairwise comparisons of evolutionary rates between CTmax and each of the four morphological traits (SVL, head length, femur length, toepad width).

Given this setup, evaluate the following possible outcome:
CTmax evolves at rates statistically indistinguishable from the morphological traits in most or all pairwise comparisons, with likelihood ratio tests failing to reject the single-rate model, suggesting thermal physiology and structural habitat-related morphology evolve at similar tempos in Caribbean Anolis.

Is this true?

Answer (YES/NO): NO